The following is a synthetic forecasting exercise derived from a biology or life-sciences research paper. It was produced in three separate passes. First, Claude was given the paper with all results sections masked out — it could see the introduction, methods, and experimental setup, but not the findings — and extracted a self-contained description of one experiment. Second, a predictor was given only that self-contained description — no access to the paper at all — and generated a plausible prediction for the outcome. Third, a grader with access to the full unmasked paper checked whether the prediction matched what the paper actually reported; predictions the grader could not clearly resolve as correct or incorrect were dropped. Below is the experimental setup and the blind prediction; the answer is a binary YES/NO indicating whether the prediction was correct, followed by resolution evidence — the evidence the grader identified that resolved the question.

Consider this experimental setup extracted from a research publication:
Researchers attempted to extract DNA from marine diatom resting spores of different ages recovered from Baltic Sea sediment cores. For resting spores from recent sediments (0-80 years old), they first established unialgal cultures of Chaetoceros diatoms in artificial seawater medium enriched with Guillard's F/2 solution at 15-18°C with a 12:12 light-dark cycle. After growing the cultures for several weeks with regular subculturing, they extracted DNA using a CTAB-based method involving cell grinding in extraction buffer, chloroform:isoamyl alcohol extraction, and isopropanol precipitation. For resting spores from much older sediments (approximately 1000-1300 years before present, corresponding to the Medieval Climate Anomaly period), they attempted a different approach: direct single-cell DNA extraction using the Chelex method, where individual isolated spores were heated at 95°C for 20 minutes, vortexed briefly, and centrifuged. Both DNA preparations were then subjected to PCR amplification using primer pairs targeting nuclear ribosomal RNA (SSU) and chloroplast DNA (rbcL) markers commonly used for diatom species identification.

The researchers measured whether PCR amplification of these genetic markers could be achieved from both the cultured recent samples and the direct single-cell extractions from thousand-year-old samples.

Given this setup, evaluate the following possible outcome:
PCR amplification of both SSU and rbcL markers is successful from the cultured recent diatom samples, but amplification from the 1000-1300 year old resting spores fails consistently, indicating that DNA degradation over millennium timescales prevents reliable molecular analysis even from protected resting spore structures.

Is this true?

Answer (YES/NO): NO